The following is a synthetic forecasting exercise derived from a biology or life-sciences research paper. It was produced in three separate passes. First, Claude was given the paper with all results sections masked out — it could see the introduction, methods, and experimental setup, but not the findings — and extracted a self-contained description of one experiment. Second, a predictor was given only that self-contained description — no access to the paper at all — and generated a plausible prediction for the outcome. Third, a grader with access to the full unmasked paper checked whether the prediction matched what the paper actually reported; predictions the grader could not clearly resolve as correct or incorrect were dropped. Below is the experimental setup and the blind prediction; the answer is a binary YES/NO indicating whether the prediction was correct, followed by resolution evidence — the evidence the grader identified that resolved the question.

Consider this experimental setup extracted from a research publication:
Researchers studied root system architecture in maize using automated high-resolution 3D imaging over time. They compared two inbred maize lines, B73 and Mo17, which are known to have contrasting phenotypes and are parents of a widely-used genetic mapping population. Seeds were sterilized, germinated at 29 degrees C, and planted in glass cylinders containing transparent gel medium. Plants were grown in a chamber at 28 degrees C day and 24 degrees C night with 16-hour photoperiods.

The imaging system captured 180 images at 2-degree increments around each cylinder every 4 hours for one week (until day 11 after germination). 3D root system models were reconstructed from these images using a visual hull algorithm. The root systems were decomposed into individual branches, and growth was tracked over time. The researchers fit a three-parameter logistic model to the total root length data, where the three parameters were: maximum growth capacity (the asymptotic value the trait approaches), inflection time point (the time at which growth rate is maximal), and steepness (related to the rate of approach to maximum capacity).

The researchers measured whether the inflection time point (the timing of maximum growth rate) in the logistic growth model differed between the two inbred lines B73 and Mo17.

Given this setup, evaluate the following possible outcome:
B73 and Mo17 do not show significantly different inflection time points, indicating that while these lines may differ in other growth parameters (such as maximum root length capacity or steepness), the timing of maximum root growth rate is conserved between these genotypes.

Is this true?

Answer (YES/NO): NO